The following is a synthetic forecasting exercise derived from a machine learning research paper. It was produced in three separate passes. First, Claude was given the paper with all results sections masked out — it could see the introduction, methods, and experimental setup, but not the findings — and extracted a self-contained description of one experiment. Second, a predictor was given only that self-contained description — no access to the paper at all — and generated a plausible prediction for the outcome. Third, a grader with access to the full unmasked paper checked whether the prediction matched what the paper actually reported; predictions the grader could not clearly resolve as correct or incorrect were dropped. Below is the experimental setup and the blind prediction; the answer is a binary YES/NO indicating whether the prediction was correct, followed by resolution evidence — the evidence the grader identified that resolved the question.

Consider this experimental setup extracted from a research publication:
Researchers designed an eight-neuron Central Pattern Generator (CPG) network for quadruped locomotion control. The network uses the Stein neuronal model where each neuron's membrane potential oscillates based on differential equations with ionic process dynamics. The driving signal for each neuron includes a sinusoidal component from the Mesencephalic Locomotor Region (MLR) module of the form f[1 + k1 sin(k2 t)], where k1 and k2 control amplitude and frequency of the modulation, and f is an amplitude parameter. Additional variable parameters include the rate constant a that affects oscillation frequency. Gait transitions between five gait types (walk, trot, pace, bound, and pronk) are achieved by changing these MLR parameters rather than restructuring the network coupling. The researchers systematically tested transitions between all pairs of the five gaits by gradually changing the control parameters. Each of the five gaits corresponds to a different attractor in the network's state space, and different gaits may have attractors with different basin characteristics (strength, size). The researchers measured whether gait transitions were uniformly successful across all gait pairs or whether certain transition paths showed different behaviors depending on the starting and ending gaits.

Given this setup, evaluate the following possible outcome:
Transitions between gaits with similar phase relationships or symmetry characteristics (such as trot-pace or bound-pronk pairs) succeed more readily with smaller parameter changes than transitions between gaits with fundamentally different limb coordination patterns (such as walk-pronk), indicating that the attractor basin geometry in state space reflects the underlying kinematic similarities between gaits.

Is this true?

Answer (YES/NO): NO